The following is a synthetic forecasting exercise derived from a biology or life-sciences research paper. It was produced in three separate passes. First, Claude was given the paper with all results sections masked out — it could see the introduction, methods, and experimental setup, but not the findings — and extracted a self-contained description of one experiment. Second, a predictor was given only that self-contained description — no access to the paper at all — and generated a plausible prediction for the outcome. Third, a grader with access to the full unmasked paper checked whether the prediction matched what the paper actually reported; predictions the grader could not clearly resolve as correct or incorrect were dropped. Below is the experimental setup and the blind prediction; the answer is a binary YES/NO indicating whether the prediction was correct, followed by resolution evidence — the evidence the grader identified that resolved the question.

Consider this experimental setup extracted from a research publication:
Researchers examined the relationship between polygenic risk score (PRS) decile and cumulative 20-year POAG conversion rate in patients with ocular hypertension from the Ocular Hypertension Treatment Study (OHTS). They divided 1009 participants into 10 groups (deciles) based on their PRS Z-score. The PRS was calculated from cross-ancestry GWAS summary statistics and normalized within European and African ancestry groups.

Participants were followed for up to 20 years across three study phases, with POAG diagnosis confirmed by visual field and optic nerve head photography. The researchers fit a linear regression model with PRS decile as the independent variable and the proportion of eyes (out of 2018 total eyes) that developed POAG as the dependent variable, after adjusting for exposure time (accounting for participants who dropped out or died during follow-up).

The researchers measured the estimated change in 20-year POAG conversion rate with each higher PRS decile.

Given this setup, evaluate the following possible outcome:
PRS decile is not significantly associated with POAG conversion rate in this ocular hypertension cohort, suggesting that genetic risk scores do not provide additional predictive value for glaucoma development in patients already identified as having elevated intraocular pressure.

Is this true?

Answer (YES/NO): NO